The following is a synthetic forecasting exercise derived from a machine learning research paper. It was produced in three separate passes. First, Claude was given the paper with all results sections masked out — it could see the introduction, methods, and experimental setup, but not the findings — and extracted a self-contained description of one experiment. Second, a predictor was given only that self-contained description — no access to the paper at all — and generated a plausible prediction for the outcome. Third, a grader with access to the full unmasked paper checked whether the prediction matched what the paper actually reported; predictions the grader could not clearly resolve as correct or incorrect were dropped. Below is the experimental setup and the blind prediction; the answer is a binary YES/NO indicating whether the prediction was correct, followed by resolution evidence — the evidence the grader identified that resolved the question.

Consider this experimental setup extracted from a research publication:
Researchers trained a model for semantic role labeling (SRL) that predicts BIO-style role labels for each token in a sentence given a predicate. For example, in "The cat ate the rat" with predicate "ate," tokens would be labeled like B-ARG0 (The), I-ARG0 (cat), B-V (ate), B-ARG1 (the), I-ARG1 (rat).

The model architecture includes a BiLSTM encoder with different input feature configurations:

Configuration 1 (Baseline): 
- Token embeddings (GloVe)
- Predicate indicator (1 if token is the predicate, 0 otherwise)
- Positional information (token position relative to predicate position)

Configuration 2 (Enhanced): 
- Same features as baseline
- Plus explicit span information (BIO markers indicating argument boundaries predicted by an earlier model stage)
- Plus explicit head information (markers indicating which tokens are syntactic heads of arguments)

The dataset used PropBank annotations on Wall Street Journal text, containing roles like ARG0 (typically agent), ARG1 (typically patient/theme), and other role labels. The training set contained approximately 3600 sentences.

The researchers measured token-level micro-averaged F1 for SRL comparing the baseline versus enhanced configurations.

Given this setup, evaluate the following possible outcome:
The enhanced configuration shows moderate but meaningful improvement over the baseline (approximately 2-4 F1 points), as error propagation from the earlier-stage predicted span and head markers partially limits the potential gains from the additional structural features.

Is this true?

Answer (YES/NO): NO